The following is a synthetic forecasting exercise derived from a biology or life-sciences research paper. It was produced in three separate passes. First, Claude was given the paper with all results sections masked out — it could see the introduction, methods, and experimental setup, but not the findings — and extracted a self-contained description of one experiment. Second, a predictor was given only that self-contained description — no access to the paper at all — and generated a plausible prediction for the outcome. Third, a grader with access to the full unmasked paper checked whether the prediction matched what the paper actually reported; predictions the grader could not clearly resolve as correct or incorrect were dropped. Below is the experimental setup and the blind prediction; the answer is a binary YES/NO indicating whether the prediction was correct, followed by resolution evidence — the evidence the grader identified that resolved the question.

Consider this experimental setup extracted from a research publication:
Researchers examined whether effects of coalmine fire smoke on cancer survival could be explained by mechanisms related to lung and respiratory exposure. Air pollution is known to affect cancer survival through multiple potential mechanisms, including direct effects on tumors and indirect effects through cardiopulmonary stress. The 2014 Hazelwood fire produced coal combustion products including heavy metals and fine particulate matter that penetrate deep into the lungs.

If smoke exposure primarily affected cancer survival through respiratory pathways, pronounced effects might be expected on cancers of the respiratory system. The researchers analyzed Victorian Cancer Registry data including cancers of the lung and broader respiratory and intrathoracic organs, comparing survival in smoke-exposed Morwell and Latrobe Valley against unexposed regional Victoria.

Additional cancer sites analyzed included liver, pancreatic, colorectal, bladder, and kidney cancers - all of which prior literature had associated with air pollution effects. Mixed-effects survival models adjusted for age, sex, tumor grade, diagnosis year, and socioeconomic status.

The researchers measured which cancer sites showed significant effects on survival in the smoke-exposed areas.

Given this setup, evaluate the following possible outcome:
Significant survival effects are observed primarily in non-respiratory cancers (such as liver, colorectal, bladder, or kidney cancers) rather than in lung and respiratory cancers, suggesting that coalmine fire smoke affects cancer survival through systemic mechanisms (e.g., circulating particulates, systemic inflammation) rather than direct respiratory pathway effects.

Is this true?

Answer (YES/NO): NO